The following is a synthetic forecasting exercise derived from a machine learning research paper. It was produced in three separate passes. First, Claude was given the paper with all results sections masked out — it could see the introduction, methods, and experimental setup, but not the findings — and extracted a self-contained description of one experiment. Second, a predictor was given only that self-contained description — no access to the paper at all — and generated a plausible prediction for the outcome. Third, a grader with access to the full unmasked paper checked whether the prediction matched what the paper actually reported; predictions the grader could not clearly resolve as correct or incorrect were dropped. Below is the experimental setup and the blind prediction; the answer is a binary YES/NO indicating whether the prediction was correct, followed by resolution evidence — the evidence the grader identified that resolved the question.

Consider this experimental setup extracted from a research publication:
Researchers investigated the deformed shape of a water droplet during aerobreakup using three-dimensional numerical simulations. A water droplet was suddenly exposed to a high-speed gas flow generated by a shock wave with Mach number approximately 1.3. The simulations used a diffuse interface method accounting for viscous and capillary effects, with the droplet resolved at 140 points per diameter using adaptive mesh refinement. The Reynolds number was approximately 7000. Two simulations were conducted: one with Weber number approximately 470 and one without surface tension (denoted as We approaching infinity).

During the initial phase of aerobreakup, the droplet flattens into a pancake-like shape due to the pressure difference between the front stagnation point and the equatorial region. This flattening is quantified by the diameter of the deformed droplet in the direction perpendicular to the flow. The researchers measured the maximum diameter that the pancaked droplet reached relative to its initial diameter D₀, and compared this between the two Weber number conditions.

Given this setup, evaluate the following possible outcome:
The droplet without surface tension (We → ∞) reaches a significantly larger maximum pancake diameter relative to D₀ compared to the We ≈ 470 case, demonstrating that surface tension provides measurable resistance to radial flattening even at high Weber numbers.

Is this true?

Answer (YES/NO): NO